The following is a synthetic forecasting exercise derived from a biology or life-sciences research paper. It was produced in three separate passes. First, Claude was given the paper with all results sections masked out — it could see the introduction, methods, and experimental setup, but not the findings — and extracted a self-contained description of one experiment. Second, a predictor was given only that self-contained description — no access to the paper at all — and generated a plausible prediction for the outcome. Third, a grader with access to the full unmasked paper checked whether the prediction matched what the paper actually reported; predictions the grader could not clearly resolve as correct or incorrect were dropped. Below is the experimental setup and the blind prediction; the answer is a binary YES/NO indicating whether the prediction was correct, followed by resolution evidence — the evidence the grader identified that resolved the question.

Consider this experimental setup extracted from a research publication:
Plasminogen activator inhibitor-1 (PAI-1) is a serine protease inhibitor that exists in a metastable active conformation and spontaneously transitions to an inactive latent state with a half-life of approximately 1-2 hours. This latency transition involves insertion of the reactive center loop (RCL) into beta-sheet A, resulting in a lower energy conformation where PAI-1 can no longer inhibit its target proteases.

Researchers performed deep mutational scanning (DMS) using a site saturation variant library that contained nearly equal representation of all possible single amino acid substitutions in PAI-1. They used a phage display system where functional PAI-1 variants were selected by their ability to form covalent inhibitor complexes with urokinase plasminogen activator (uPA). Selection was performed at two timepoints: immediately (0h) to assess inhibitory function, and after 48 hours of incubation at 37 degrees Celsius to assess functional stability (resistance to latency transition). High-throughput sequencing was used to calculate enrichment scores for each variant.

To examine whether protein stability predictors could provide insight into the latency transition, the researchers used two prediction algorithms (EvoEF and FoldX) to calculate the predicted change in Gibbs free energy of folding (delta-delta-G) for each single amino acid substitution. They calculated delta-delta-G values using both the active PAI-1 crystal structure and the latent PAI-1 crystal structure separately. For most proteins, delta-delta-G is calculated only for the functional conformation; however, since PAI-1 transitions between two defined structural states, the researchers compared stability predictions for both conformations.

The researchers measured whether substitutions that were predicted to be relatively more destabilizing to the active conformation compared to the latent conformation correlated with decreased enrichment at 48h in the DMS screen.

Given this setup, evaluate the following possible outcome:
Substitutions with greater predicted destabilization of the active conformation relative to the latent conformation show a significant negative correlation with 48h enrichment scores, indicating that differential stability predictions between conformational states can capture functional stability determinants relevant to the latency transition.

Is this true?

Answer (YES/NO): NO